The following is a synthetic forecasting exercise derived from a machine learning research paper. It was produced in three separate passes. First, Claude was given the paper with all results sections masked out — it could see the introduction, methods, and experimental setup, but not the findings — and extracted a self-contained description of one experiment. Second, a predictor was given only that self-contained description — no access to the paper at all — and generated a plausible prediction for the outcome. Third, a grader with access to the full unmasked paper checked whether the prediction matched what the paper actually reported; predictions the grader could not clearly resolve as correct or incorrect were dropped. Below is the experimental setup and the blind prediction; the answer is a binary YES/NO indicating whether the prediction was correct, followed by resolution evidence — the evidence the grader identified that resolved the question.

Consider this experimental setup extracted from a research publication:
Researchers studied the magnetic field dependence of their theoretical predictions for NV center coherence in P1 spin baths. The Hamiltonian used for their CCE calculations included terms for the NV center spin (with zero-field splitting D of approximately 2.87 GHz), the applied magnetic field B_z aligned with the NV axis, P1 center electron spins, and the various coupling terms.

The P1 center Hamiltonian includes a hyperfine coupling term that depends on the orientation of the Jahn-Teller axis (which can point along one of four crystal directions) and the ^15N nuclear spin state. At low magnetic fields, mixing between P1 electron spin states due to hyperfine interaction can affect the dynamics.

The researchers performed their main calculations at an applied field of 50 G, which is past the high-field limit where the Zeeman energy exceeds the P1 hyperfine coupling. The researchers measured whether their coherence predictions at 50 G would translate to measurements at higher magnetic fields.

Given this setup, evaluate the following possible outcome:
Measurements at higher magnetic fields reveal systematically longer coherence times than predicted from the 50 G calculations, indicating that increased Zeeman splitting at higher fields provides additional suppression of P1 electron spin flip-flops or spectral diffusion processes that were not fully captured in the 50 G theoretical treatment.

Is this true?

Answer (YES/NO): NO